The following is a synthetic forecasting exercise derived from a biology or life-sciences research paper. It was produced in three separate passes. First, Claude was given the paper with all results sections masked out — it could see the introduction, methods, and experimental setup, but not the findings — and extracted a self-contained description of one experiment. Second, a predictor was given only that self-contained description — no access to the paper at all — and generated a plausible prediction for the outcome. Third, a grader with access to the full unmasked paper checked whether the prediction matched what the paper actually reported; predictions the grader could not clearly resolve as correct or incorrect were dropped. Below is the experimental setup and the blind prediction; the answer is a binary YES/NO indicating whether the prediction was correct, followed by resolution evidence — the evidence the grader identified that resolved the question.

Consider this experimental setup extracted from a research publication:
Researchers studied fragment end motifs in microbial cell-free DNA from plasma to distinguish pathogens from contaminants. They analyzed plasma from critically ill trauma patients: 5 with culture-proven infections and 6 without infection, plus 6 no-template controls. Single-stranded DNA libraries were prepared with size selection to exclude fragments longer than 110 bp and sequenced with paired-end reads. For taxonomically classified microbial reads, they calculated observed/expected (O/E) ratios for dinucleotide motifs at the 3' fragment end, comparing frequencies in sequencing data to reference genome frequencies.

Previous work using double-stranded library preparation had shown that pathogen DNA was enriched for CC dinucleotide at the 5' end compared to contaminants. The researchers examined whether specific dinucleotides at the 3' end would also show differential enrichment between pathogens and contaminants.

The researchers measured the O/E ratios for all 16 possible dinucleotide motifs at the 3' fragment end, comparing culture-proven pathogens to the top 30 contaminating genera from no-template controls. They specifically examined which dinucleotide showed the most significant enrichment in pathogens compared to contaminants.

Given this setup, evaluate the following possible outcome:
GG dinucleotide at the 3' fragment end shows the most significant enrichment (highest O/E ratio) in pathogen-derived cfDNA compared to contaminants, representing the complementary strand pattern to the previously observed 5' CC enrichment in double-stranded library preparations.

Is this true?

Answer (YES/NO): YES